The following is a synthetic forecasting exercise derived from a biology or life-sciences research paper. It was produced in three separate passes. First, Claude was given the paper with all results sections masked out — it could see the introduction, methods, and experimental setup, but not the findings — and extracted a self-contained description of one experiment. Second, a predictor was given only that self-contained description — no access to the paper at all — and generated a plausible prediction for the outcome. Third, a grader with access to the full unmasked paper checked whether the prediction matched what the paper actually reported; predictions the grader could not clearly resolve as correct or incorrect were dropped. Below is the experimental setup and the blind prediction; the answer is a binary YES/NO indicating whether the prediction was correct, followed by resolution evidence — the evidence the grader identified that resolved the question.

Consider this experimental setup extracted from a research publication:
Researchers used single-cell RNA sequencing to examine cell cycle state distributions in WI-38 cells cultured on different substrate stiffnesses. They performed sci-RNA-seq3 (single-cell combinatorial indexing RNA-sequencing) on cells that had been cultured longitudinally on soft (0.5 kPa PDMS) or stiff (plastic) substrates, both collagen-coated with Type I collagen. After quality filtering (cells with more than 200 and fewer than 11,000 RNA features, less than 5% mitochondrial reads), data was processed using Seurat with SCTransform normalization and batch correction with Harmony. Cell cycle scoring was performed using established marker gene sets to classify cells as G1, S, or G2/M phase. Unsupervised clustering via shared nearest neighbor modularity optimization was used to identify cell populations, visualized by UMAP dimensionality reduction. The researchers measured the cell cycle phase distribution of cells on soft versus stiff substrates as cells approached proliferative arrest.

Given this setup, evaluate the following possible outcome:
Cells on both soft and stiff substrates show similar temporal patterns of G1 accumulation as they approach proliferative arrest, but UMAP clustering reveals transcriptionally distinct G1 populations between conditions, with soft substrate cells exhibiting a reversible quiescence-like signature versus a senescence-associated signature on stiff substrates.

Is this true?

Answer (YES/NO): NO